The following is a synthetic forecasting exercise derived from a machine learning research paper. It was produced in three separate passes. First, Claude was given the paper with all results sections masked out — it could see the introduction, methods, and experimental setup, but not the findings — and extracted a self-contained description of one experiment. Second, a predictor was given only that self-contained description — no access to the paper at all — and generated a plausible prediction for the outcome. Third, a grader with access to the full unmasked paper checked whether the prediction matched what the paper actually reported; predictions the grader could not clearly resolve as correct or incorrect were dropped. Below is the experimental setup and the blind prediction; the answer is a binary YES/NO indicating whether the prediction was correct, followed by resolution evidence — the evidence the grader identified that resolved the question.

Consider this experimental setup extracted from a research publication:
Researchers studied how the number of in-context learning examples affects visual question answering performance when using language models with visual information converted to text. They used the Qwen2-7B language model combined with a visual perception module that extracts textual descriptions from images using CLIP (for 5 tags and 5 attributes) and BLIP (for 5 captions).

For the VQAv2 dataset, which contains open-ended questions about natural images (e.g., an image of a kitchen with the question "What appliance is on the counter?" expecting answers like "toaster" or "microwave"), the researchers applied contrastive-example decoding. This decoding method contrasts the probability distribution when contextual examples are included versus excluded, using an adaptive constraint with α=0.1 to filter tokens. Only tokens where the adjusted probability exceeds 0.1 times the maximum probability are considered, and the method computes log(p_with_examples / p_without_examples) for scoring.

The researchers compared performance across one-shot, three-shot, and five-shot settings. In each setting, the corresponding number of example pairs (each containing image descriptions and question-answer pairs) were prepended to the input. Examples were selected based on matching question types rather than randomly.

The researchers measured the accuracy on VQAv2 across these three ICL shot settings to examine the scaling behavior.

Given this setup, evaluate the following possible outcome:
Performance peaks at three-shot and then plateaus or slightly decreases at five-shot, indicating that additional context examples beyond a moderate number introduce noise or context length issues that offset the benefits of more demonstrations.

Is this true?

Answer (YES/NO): YES